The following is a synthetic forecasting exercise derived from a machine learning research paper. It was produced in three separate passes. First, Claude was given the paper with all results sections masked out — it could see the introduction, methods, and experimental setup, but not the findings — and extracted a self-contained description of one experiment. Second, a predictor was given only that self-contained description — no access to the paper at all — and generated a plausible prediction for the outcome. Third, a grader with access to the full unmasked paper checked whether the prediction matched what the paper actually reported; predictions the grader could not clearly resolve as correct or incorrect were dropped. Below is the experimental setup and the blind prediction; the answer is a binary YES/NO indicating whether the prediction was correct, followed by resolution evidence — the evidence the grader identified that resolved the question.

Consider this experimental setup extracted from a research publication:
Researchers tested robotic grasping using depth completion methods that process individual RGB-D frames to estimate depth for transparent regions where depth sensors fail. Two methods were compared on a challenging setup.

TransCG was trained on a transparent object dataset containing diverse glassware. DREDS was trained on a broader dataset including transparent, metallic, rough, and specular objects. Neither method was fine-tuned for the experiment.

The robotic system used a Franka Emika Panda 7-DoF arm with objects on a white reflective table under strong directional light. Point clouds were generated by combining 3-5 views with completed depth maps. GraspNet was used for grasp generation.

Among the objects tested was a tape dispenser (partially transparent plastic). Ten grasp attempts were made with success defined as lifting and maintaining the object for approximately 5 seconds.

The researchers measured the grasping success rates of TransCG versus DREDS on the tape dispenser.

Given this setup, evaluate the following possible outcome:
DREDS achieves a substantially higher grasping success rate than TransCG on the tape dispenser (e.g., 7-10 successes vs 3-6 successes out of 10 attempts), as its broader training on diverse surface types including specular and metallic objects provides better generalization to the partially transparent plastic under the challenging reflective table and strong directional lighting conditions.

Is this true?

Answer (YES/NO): NO